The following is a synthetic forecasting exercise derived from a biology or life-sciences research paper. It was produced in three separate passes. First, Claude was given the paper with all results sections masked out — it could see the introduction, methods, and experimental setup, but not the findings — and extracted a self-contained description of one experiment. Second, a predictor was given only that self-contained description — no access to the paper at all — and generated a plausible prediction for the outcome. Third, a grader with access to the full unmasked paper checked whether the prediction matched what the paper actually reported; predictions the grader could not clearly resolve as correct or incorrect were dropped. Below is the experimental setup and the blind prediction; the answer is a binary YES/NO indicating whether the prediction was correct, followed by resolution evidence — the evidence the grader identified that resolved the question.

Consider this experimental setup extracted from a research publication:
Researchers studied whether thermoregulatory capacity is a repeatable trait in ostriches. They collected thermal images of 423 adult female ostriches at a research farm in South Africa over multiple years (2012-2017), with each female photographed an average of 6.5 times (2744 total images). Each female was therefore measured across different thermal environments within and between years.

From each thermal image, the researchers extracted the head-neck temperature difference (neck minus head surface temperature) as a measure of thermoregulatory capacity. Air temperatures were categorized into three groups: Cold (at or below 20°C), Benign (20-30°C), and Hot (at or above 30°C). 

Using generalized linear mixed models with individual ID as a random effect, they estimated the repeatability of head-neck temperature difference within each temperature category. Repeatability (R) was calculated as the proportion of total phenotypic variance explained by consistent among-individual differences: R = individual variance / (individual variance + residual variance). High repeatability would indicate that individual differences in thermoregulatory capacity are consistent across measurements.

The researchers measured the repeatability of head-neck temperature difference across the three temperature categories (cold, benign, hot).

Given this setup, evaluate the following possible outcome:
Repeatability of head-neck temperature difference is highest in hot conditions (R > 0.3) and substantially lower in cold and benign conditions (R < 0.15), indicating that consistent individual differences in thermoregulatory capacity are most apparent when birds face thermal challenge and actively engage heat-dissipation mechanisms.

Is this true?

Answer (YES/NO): NO